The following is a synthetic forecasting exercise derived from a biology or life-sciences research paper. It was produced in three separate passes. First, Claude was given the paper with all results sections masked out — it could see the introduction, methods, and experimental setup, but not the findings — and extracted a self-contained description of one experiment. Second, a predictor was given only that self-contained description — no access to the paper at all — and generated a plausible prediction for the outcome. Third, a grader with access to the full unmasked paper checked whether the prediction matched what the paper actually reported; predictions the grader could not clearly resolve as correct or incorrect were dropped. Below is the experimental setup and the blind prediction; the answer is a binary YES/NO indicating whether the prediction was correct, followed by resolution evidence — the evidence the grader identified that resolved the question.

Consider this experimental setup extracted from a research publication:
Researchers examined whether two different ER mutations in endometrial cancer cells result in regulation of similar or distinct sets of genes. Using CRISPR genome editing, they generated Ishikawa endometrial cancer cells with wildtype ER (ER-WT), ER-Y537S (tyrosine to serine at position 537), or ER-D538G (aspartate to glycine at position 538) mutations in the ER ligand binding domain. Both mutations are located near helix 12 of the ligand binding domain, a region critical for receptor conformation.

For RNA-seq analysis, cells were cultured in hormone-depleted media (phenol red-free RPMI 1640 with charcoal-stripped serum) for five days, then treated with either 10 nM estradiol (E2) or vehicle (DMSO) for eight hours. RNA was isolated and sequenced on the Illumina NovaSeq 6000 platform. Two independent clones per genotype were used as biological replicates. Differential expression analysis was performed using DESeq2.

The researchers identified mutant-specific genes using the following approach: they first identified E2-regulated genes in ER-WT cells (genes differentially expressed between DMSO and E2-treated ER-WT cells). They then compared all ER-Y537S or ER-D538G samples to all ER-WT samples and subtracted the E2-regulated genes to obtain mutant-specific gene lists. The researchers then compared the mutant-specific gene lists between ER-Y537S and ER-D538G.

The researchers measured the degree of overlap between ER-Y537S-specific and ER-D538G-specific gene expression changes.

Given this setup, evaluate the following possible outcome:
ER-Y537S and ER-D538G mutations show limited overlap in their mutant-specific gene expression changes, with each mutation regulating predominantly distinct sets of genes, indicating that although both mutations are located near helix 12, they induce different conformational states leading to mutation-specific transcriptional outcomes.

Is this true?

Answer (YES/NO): YES